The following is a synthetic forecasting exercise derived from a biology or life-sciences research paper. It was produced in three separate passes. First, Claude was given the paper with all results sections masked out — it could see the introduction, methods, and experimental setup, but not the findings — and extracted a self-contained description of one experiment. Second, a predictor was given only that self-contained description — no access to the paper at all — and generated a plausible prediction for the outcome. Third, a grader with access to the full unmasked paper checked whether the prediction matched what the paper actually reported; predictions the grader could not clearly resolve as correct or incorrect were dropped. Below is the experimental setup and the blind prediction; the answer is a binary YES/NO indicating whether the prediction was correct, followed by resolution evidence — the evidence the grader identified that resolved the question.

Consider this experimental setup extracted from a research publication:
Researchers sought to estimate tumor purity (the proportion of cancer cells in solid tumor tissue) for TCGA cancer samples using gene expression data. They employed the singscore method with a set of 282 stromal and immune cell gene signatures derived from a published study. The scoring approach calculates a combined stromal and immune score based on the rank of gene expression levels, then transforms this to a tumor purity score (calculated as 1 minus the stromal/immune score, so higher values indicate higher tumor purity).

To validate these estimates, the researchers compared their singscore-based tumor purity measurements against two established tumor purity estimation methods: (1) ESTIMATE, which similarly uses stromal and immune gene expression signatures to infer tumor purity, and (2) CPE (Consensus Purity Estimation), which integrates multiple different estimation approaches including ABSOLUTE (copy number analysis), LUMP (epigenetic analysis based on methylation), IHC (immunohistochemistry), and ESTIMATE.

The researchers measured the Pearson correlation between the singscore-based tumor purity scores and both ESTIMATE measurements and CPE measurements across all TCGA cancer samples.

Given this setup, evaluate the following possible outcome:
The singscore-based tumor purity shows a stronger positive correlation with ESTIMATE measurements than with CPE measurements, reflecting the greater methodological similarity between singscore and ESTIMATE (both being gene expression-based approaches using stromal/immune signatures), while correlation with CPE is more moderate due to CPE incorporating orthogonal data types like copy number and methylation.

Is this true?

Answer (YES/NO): YES